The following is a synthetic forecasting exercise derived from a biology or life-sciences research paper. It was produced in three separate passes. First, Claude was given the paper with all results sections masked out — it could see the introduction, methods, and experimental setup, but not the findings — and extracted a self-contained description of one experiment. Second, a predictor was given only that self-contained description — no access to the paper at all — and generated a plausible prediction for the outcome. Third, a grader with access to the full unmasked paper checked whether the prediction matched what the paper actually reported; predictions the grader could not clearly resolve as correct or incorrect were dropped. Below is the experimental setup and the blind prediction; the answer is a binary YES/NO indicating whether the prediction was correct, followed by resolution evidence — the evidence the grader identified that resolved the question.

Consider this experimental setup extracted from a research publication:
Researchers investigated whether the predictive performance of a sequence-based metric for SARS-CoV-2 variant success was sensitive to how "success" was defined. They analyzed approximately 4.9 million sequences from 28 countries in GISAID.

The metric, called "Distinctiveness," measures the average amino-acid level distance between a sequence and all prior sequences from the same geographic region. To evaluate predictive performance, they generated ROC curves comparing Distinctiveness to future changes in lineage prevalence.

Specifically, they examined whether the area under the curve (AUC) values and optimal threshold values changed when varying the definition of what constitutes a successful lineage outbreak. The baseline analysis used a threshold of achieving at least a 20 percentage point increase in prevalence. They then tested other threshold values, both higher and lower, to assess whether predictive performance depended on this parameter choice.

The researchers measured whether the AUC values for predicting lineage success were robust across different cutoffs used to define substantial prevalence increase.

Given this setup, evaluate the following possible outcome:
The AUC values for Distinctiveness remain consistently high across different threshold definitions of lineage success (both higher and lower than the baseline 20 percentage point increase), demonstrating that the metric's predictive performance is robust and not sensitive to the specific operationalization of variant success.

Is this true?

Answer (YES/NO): YES